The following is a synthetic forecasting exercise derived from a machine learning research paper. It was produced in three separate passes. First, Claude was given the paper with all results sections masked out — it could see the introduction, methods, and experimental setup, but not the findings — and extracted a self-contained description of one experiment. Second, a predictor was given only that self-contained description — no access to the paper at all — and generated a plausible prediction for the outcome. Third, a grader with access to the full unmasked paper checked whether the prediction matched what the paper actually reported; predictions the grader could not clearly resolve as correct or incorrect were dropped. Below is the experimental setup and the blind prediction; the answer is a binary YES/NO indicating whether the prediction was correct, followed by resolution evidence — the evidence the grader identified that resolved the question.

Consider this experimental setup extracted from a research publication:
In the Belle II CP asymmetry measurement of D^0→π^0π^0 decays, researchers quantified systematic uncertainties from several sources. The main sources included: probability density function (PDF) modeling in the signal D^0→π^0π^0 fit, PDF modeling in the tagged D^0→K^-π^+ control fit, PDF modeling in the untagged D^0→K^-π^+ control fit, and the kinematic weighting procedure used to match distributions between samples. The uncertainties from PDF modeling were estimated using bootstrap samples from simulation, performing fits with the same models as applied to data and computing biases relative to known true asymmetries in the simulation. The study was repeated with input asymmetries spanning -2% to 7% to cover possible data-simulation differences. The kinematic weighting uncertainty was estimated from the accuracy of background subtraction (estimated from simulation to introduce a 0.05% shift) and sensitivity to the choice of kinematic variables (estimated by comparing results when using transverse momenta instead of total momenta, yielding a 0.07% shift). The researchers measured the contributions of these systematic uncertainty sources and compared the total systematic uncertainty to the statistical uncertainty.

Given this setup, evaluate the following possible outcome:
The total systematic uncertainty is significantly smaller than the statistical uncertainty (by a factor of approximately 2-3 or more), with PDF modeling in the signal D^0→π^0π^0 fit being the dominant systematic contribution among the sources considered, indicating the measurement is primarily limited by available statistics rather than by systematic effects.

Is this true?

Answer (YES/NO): YES